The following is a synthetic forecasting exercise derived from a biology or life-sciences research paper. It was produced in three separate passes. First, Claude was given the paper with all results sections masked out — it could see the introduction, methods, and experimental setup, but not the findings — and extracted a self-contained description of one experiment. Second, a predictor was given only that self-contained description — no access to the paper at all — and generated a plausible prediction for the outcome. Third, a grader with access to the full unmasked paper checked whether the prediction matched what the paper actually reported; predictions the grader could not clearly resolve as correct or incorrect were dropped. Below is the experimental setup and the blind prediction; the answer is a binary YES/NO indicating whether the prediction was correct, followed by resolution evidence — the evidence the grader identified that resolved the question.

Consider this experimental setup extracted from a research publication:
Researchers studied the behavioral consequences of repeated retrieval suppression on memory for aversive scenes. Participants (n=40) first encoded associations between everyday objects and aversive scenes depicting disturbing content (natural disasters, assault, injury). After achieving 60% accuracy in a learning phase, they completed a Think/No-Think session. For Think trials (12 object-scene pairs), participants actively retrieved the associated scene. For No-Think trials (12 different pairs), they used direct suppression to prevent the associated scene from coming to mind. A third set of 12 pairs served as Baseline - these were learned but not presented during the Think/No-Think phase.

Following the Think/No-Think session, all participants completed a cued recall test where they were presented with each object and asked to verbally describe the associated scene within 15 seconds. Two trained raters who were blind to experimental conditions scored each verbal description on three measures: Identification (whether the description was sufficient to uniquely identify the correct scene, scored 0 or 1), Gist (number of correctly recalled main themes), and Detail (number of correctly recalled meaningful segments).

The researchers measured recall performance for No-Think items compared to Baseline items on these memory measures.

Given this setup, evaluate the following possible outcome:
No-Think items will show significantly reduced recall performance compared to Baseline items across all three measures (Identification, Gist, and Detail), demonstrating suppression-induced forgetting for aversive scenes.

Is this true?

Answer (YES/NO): NO